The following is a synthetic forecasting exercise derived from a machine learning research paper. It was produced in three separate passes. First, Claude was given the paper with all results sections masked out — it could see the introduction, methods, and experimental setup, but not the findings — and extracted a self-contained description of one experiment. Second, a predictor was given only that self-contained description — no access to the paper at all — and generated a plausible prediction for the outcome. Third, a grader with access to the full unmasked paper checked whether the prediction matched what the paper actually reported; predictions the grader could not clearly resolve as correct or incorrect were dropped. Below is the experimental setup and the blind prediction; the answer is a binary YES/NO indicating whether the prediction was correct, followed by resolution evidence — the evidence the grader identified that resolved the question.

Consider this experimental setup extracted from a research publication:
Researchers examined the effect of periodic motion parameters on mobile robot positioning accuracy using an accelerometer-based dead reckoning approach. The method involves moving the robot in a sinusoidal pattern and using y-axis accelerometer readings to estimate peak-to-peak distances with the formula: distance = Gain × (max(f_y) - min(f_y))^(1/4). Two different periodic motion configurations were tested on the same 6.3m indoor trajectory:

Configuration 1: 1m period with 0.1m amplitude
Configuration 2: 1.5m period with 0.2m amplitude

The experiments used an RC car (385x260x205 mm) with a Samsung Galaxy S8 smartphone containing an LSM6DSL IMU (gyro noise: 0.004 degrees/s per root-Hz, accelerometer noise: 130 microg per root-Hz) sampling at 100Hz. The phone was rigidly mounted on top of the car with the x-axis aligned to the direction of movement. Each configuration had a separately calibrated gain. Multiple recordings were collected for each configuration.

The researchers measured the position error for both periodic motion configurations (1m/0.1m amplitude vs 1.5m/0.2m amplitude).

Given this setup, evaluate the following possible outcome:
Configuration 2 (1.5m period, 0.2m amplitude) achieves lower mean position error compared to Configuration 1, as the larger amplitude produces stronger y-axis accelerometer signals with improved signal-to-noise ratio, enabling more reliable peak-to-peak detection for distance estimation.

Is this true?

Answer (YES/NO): NO